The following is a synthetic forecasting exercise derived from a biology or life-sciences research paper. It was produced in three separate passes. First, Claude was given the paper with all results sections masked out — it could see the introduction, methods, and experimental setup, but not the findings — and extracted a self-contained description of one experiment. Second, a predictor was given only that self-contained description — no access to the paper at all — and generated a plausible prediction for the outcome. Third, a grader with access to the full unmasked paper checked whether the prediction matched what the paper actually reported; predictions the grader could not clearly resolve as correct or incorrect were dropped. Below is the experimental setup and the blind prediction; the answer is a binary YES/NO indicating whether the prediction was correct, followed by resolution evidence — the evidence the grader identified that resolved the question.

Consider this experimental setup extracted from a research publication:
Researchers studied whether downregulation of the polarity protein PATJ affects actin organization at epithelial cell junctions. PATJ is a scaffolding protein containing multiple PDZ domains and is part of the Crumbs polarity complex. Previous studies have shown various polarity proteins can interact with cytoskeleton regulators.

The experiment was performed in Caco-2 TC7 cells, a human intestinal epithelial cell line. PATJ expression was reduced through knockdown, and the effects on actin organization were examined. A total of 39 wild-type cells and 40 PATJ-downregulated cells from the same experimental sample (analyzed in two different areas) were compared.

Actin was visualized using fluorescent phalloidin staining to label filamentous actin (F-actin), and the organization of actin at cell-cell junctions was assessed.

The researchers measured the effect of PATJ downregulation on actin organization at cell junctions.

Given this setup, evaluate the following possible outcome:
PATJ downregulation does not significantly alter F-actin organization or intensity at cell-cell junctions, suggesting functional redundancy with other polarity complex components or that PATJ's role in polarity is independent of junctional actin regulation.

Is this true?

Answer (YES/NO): NO